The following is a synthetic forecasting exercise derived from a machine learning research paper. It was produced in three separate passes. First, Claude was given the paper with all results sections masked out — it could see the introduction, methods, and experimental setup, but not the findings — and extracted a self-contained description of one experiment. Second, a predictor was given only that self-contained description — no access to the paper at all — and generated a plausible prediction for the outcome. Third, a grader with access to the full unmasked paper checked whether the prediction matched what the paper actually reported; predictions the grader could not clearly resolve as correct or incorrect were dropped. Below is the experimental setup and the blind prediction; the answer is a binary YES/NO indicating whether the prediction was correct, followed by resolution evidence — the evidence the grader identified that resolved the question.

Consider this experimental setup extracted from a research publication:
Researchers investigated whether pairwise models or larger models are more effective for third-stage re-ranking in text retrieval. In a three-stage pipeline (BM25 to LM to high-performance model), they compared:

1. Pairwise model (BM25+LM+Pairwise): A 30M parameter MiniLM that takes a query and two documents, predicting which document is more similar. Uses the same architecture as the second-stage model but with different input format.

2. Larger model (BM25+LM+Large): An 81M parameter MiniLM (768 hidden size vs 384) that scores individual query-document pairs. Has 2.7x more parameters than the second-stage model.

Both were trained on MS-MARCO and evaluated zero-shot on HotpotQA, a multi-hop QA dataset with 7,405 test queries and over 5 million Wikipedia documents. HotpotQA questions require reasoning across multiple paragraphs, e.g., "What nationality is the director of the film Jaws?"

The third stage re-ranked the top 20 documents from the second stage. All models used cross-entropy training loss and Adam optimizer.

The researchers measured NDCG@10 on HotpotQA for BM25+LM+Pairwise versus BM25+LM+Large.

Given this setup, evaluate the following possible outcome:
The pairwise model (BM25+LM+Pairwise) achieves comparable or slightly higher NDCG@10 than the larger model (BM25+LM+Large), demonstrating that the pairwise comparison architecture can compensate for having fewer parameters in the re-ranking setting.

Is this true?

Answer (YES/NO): NO